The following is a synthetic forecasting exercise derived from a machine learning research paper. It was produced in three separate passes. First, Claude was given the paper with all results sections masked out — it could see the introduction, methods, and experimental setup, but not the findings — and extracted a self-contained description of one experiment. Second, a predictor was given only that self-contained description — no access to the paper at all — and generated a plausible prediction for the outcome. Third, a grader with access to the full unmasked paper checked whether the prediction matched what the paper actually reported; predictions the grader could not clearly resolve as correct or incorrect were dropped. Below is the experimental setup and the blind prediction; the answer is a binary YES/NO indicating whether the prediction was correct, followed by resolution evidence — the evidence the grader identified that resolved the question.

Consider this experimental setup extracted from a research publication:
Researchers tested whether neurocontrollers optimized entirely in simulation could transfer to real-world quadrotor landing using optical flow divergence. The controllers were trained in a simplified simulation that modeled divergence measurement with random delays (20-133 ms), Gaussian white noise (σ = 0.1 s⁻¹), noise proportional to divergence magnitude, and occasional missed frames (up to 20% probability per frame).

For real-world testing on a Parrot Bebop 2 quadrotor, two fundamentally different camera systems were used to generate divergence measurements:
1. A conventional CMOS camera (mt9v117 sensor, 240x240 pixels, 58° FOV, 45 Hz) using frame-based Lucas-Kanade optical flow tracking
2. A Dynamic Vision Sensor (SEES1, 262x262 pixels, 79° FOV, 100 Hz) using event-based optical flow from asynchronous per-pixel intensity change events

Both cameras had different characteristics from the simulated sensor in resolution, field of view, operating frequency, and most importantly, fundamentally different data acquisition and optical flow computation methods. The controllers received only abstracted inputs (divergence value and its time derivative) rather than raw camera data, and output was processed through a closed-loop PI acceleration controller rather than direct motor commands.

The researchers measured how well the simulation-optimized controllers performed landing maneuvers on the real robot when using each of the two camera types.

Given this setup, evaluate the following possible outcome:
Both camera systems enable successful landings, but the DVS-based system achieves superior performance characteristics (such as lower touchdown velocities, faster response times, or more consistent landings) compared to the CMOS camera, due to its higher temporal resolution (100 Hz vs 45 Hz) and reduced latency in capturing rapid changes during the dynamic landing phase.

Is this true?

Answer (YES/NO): NO